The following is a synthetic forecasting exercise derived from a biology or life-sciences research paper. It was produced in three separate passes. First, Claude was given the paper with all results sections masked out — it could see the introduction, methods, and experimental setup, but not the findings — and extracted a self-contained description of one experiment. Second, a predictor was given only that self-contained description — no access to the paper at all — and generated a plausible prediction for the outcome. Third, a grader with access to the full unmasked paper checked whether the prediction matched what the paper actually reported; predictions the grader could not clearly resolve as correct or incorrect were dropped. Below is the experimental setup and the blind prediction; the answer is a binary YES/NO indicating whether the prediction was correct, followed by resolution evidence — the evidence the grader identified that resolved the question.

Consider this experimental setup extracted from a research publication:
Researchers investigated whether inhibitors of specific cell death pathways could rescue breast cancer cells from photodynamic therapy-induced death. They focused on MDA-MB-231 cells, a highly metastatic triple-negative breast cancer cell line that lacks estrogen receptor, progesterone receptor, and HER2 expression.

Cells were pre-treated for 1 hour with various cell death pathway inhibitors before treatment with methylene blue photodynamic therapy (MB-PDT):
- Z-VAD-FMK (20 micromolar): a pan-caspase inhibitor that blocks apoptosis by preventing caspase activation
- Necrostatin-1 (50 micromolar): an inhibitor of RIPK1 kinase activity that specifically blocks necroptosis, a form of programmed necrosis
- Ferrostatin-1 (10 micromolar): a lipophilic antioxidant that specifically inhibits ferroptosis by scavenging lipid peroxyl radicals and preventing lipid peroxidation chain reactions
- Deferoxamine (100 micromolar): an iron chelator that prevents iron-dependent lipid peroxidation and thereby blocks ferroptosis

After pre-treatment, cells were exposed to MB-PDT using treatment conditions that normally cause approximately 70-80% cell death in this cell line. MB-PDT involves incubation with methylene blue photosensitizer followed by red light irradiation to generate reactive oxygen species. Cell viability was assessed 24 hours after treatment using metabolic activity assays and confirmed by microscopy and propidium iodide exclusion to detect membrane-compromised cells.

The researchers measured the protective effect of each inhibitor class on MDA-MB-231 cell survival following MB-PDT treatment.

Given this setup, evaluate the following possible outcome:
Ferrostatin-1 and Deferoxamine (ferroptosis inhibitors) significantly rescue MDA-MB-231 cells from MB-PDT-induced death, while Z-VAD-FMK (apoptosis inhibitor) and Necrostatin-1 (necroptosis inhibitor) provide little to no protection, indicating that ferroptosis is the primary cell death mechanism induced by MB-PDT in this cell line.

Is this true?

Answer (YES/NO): NO